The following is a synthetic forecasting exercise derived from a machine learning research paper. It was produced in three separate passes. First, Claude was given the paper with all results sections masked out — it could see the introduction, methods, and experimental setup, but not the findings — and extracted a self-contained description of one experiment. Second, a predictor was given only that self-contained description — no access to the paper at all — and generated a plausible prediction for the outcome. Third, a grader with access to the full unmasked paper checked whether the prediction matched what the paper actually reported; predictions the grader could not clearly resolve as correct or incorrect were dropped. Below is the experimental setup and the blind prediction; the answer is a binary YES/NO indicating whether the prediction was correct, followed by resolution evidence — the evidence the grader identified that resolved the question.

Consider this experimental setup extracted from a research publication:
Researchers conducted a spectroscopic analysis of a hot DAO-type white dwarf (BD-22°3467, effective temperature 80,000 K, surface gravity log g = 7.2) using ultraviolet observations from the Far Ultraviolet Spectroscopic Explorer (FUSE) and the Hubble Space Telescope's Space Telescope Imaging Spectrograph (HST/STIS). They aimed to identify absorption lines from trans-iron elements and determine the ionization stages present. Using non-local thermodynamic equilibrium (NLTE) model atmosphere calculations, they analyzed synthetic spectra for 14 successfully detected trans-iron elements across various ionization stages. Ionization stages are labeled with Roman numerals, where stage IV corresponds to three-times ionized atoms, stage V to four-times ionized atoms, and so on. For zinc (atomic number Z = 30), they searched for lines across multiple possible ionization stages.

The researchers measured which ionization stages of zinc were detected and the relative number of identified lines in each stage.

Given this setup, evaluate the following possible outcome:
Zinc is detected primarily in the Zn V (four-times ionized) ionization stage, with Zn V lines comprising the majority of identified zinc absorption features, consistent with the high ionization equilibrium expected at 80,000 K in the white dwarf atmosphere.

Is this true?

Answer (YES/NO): YES